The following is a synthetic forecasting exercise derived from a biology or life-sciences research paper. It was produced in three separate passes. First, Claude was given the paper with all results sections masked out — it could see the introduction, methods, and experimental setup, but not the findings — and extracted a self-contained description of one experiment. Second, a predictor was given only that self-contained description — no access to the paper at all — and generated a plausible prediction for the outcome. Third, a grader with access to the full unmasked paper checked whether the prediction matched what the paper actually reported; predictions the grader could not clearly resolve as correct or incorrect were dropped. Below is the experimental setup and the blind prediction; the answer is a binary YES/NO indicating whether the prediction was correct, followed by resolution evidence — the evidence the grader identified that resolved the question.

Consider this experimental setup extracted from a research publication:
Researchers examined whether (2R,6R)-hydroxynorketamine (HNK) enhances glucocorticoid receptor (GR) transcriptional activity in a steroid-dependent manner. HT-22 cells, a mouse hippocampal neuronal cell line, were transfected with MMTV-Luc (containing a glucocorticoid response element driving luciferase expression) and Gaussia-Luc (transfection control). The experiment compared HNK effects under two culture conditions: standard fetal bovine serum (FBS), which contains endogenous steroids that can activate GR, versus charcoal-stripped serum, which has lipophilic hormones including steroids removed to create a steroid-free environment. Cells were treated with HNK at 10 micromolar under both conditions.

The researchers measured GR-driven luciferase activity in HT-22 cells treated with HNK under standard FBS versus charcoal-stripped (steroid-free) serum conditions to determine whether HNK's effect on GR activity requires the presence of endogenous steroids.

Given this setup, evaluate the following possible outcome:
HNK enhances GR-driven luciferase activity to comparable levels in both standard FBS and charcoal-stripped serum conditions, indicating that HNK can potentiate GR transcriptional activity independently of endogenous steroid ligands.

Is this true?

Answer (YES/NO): NO